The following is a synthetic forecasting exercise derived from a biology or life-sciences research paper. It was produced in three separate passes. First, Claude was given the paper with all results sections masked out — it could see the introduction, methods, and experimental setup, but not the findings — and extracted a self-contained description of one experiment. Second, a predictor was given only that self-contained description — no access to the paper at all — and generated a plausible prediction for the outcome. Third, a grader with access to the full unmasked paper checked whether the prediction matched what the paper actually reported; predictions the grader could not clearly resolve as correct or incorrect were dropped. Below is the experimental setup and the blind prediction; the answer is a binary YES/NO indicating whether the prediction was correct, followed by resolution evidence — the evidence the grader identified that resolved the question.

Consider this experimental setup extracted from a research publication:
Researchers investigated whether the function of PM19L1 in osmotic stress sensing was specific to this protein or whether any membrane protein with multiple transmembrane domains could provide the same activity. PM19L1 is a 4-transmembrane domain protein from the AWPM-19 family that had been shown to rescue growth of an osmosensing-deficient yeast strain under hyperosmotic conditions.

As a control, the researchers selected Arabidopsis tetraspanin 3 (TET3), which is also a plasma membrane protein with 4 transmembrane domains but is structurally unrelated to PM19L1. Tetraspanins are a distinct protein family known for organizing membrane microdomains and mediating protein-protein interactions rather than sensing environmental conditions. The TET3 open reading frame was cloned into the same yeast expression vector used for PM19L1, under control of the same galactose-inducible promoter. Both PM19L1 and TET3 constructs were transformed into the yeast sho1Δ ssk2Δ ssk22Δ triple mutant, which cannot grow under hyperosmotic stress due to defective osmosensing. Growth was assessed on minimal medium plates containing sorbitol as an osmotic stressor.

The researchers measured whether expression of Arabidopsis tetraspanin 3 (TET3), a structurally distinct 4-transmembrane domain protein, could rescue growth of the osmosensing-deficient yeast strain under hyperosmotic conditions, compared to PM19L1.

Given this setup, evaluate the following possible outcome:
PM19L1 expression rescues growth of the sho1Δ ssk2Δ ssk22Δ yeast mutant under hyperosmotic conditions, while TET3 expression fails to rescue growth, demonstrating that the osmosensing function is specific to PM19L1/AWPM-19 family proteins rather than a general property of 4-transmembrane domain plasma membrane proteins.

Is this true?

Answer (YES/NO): YES